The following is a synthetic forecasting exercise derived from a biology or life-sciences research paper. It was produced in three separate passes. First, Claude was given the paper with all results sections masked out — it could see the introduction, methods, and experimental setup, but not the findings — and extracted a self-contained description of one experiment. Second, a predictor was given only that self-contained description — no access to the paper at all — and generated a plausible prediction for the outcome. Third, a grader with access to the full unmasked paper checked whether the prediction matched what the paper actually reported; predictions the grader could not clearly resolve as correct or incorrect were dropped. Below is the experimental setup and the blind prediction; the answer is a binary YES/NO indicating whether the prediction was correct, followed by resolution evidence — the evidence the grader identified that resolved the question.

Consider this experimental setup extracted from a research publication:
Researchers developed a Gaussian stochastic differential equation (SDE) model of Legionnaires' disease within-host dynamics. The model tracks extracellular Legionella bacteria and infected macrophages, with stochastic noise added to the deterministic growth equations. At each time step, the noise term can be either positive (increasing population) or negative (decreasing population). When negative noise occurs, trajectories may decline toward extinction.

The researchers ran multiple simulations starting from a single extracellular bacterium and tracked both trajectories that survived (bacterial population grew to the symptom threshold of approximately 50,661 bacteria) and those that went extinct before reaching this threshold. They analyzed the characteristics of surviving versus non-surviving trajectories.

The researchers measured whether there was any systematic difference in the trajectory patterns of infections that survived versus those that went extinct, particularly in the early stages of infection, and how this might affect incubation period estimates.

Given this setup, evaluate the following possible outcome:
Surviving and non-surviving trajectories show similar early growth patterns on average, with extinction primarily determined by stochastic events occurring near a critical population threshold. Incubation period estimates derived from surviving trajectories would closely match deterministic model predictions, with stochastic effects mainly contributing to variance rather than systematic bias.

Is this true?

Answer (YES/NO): NO